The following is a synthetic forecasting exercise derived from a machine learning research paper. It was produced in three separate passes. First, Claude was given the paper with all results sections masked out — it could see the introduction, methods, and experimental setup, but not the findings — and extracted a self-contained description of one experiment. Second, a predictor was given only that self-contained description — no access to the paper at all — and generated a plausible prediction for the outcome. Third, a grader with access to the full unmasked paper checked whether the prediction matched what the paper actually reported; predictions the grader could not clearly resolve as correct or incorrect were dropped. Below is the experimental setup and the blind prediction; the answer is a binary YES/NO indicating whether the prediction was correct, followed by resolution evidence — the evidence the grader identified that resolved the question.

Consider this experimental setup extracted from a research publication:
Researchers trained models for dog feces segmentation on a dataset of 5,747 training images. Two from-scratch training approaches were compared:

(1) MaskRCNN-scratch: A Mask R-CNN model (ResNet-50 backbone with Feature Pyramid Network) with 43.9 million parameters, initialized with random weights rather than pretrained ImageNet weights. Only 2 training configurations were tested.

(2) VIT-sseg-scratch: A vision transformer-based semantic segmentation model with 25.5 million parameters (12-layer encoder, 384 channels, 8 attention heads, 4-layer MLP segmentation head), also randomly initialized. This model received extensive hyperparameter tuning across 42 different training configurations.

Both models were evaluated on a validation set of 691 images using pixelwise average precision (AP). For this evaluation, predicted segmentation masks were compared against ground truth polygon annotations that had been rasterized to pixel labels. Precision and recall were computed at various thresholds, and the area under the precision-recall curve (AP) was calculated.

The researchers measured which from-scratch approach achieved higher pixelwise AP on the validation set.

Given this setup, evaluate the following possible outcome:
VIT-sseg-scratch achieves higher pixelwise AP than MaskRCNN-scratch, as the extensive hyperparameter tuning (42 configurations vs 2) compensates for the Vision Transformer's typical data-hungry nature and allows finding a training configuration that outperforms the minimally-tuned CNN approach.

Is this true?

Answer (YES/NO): YES